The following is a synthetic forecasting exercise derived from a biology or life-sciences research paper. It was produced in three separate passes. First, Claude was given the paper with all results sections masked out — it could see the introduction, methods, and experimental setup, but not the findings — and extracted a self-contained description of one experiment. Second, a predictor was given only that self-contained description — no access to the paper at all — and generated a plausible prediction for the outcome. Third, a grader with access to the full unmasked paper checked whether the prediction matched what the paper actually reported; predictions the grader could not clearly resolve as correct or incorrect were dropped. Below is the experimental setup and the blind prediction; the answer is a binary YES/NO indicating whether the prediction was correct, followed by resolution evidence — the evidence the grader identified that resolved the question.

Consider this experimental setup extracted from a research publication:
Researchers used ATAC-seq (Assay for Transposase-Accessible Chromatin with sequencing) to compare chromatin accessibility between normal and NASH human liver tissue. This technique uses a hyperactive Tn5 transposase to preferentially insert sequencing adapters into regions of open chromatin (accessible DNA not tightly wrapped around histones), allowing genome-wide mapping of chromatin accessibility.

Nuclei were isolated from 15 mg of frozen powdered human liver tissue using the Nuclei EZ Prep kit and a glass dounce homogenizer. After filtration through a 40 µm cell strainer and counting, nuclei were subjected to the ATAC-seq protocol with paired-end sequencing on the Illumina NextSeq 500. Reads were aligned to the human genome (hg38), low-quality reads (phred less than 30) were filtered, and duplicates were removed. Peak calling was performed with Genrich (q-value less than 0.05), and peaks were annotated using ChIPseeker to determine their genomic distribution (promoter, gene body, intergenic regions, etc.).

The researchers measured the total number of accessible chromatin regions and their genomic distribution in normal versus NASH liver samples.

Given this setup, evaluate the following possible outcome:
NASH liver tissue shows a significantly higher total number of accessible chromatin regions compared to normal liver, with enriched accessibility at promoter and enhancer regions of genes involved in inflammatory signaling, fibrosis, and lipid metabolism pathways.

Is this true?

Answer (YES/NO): NO